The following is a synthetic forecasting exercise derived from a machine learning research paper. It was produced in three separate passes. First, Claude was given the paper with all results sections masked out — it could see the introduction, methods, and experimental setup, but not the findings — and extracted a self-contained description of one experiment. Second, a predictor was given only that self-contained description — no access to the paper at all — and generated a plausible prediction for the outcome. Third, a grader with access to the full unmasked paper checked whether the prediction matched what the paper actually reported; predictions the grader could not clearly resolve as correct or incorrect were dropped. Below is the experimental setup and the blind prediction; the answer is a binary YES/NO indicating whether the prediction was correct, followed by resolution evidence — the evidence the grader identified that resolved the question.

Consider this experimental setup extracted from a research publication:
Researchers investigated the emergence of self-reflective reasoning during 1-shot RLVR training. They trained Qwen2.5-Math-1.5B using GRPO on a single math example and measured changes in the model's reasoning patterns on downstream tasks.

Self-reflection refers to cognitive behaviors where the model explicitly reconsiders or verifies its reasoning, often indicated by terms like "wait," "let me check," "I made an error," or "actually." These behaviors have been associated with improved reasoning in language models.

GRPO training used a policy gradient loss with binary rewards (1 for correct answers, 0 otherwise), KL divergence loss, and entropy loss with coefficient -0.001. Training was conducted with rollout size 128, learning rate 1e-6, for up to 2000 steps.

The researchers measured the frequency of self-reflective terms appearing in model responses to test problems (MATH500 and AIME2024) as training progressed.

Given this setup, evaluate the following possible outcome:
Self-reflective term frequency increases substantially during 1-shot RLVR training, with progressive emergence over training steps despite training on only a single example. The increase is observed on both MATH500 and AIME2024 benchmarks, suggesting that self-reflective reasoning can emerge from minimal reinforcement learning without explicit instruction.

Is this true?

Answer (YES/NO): NO